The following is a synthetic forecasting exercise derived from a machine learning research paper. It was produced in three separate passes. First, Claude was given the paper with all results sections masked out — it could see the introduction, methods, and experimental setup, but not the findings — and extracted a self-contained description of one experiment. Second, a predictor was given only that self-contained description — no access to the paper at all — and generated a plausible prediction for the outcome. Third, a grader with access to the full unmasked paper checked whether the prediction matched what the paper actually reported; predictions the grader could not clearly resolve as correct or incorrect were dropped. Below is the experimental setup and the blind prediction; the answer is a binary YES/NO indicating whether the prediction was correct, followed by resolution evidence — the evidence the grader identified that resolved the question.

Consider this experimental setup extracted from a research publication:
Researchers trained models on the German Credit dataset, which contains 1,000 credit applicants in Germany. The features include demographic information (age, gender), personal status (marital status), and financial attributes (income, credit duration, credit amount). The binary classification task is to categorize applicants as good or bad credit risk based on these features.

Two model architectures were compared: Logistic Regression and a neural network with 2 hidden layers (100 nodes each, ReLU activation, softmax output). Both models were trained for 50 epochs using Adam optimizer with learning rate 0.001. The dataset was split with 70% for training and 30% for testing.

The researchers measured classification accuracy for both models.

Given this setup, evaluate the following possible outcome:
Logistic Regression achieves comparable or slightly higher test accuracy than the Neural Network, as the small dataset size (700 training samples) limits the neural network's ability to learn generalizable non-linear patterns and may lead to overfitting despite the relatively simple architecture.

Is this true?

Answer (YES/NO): NO